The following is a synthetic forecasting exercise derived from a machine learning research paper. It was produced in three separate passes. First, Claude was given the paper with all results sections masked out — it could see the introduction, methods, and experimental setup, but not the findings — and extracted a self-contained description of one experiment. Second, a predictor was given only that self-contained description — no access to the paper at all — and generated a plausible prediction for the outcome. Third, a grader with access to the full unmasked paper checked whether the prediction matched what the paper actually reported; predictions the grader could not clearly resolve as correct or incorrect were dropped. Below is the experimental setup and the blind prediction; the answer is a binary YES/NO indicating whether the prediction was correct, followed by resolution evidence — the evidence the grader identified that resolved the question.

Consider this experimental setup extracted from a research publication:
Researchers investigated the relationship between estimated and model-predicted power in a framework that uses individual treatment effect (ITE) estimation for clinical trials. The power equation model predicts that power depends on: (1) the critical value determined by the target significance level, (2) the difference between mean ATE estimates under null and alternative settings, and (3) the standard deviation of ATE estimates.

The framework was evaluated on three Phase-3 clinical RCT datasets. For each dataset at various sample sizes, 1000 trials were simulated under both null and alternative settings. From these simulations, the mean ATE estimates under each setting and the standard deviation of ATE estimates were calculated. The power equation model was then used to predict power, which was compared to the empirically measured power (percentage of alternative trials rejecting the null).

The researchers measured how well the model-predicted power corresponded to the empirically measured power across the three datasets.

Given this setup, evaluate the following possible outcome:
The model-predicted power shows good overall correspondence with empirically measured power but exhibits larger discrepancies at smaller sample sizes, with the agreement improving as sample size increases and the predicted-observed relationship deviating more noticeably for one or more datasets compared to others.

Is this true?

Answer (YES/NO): YES